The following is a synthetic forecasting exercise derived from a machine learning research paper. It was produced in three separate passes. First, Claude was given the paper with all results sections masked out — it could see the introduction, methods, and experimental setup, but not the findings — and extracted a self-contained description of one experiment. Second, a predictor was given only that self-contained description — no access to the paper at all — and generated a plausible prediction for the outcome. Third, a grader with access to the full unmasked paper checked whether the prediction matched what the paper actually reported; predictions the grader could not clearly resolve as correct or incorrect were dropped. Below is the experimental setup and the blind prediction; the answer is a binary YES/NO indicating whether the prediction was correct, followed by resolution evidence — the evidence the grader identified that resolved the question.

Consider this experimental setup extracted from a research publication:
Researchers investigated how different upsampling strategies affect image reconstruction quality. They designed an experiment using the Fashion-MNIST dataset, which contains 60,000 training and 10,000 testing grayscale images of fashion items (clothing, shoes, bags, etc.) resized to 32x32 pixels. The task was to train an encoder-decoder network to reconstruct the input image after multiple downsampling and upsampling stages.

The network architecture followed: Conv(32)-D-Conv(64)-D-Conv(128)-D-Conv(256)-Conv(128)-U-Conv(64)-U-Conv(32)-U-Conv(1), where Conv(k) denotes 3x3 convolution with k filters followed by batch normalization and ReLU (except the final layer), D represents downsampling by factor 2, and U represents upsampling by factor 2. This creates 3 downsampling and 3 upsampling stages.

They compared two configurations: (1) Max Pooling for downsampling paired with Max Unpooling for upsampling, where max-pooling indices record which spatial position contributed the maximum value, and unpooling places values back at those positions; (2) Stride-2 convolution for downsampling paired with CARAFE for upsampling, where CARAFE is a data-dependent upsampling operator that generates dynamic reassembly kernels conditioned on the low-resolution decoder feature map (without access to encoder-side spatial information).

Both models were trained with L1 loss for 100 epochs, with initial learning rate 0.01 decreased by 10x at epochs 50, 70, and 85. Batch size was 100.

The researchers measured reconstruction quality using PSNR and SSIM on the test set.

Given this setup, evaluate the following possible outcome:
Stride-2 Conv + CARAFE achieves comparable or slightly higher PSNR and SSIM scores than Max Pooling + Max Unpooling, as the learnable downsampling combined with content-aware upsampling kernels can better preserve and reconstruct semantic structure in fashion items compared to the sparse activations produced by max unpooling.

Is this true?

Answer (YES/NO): NO